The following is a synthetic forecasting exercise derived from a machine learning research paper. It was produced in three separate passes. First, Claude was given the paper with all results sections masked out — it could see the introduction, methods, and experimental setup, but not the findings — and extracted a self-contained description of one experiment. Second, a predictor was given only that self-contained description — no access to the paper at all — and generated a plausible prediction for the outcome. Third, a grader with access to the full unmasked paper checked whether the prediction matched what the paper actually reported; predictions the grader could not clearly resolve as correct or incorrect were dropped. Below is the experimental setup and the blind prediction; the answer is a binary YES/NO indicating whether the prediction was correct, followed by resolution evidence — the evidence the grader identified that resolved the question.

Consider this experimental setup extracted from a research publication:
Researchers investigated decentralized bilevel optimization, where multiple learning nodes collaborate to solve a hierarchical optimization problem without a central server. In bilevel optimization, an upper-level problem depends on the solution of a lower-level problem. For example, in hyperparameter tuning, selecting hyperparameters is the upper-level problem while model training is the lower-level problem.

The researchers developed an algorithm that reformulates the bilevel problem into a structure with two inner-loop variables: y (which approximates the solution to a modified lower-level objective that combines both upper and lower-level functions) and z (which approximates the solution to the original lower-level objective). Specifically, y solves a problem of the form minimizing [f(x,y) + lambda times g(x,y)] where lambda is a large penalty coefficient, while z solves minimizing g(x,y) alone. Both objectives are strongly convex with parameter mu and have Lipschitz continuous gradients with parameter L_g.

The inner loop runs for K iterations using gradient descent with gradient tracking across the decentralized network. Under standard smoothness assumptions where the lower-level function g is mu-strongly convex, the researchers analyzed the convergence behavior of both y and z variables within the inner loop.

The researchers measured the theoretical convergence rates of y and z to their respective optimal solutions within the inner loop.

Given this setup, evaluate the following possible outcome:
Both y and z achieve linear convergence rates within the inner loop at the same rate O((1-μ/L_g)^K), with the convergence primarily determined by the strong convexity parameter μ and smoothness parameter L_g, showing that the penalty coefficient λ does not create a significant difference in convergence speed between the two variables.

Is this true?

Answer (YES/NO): NO